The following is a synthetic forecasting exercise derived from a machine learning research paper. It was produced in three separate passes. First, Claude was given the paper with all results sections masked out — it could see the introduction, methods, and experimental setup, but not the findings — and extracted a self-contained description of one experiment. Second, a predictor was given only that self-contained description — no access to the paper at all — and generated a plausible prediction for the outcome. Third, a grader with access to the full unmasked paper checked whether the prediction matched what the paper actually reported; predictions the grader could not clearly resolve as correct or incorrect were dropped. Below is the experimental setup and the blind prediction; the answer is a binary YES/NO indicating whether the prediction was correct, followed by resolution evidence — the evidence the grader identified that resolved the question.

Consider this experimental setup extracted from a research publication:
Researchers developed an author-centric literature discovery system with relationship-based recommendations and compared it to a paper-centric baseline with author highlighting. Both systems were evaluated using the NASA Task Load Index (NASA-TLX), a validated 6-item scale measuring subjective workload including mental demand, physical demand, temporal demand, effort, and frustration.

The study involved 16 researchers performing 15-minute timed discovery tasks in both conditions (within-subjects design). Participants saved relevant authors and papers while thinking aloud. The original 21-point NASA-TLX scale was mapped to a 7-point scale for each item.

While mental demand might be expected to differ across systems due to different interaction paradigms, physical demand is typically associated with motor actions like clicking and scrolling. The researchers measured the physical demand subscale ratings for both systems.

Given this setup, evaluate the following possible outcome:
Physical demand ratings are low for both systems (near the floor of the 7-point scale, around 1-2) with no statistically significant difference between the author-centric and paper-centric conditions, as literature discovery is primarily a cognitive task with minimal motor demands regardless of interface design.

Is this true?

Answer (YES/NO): NO